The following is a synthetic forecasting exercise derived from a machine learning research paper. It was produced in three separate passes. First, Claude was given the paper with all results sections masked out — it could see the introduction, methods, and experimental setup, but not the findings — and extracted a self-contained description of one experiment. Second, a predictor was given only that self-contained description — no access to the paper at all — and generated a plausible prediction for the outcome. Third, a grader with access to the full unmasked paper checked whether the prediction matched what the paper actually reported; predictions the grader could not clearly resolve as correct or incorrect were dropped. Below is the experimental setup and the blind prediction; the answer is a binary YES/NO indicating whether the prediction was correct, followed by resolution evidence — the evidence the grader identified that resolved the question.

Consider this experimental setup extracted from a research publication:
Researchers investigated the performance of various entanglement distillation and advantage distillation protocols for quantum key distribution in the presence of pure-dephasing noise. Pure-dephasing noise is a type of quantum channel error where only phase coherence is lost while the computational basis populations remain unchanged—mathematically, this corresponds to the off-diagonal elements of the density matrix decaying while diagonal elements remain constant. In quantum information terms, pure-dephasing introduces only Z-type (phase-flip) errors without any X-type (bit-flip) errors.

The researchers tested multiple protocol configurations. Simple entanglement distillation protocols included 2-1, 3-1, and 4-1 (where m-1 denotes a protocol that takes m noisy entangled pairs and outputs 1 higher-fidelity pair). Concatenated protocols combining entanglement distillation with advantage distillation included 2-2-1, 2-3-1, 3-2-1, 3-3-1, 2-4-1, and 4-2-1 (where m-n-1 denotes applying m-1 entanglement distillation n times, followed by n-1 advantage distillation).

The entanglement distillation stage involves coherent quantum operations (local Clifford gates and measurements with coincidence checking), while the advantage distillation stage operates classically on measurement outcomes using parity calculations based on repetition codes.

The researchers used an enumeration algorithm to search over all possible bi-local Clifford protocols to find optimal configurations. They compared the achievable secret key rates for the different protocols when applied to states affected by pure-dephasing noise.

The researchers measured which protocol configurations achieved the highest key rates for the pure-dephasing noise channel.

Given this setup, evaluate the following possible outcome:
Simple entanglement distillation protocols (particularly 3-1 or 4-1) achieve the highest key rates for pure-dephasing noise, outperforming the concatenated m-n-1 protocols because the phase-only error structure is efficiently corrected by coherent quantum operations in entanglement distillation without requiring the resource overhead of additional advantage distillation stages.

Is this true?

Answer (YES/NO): NO